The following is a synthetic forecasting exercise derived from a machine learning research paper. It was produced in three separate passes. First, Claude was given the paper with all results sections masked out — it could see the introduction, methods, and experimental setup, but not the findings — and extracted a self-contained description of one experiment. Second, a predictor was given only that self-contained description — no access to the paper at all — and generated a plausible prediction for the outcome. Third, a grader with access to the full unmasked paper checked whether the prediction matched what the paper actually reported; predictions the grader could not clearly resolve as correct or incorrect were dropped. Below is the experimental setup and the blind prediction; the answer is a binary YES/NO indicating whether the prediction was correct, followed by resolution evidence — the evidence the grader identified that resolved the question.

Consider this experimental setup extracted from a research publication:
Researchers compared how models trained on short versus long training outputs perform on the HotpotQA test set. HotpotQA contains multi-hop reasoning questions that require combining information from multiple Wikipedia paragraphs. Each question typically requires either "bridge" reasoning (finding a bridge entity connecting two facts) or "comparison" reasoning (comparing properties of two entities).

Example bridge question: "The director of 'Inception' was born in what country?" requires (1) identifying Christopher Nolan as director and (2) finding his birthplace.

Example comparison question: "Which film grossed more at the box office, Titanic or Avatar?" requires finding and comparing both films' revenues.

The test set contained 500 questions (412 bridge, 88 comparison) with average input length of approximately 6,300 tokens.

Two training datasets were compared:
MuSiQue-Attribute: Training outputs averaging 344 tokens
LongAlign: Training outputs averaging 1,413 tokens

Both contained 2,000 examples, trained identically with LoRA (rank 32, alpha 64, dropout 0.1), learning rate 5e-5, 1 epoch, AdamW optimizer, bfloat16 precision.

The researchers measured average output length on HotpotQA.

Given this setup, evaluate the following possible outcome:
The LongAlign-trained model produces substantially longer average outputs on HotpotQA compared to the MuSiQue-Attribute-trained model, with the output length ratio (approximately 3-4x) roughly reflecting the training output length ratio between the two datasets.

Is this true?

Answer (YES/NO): NO